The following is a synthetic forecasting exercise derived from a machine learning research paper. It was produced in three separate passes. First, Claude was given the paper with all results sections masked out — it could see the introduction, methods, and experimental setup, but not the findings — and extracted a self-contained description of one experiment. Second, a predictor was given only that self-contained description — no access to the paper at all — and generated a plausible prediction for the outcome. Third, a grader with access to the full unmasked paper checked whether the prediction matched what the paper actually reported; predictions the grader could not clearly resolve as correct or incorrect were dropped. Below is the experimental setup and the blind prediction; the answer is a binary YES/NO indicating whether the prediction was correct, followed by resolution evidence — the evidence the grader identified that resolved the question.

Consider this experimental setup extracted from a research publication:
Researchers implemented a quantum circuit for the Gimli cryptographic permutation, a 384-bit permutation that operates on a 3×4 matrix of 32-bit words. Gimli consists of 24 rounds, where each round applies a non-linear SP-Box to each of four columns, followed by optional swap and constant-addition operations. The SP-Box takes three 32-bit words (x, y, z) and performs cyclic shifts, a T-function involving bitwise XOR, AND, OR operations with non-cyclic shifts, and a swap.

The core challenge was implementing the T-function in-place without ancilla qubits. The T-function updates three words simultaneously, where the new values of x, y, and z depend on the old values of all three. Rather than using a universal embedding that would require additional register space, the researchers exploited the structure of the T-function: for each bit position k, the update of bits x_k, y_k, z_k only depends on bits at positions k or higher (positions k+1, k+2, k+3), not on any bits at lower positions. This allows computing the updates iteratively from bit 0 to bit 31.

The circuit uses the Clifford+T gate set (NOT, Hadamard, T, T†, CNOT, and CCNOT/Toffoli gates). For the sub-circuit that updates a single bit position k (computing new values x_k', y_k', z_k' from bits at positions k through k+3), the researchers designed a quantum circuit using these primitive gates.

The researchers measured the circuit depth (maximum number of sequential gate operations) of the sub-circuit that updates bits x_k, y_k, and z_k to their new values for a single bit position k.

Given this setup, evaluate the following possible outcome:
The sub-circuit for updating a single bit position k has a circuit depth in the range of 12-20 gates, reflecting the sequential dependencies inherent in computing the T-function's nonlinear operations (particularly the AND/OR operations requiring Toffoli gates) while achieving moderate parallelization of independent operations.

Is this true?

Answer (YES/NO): NO